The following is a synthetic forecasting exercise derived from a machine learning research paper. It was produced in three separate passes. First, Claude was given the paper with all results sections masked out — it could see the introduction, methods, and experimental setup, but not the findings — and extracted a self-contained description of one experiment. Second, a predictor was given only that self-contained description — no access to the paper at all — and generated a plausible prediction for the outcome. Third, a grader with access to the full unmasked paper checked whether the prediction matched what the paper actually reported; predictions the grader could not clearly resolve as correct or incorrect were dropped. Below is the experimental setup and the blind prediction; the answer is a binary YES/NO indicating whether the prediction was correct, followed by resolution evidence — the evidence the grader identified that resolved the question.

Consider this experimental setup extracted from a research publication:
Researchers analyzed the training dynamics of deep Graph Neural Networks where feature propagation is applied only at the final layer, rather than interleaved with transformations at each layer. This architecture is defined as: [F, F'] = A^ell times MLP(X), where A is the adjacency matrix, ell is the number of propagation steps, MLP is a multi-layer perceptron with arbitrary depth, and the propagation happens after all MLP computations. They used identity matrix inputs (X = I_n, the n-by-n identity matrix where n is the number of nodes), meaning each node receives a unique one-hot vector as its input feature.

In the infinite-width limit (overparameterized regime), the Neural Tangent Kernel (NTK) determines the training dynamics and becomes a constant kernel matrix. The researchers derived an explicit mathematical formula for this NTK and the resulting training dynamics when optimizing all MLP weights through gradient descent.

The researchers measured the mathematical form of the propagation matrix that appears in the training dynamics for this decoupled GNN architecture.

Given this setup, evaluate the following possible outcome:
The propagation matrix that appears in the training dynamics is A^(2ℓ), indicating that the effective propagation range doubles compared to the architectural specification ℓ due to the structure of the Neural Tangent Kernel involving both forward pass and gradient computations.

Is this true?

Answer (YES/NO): NO